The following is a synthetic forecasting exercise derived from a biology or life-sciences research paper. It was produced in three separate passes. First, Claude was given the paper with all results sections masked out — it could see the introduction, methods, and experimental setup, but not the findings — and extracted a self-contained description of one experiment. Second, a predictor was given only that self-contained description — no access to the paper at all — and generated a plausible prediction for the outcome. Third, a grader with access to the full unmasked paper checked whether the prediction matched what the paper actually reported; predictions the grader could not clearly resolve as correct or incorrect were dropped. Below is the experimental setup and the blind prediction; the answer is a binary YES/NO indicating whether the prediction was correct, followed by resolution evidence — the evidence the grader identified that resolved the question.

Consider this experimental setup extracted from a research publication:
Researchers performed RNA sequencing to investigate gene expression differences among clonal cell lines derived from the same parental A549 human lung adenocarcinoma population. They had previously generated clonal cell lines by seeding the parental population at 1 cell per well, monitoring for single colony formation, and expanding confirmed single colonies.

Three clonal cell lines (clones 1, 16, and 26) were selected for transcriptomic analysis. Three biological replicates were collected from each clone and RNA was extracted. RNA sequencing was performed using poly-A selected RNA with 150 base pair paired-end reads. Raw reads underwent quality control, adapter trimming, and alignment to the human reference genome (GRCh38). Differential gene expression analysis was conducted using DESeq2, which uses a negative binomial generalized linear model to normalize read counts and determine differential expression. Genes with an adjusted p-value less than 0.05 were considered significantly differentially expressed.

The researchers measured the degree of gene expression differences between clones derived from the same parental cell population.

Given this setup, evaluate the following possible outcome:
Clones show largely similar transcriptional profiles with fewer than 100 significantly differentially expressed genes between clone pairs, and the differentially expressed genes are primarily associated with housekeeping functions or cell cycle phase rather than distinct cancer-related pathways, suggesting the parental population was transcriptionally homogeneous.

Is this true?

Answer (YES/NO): NO